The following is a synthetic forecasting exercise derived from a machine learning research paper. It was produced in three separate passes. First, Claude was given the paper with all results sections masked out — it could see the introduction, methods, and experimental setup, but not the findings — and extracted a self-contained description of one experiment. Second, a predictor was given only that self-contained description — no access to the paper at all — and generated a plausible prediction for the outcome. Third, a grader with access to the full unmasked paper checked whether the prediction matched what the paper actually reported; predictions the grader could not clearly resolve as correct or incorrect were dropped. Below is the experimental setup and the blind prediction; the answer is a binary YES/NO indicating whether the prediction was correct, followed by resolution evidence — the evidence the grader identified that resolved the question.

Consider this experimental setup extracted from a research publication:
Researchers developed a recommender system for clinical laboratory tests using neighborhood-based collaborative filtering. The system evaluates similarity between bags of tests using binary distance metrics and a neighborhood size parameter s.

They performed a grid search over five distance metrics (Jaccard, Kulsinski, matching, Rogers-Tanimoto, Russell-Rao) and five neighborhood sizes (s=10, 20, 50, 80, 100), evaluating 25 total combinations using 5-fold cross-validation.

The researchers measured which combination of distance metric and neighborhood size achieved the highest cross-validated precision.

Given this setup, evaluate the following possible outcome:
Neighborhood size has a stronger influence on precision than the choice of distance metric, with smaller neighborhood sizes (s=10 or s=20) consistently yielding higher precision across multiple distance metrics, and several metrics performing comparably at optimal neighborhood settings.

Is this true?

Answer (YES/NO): NO